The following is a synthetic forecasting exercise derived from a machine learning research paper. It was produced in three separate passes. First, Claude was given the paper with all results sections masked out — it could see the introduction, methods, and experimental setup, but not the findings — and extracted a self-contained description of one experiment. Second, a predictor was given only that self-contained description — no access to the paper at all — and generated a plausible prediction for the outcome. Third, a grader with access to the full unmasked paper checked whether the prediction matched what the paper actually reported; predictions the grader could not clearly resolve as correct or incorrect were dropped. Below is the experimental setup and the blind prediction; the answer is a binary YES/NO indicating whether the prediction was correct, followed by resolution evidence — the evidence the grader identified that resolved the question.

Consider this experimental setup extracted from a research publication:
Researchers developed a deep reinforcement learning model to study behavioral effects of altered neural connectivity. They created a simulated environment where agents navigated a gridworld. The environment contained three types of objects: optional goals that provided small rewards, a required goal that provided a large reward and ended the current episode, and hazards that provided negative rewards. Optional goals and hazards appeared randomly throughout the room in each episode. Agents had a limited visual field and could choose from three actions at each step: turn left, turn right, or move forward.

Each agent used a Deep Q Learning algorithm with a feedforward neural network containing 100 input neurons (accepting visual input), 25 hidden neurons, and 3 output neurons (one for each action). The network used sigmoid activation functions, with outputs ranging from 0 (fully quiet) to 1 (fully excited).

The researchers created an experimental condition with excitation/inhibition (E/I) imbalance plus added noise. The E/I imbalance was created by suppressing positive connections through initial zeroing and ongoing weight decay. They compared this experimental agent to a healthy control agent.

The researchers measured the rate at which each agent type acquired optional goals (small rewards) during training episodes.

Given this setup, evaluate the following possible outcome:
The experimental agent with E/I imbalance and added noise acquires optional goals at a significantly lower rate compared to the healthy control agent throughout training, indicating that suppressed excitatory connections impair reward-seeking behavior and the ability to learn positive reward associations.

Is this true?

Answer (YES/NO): NO